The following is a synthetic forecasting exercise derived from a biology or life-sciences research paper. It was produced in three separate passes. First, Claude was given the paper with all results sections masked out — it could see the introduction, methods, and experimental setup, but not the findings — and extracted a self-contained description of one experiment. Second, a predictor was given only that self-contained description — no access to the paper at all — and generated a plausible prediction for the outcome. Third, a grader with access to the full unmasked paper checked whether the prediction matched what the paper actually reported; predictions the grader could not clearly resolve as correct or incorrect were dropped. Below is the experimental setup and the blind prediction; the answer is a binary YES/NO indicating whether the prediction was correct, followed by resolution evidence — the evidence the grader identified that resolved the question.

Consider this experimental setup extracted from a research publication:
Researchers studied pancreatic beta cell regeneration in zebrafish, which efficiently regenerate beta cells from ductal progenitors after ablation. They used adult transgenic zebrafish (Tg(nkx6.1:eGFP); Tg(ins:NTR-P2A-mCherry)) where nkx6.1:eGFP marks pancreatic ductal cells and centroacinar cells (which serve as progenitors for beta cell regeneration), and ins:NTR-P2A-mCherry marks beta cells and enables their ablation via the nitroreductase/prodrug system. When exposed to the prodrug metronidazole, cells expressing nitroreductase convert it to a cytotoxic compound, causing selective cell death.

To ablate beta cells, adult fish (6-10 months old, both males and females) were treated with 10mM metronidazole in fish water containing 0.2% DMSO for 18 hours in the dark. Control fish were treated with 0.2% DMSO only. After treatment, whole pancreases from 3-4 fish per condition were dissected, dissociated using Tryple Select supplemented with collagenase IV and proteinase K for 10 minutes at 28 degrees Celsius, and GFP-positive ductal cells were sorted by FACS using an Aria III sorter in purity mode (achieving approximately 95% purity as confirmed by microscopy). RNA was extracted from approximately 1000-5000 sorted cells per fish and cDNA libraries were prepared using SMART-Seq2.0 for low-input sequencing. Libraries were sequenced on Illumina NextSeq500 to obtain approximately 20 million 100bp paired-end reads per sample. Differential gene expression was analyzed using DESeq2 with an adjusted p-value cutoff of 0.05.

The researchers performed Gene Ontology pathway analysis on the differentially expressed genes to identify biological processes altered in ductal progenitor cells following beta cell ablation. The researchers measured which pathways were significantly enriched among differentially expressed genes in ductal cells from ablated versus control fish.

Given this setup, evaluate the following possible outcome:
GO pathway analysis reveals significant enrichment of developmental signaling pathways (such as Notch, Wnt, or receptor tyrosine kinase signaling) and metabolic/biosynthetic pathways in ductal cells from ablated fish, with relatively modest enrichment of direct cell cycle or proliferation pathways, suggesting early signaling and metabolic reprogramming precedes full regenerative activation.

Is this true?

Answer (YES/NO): NO